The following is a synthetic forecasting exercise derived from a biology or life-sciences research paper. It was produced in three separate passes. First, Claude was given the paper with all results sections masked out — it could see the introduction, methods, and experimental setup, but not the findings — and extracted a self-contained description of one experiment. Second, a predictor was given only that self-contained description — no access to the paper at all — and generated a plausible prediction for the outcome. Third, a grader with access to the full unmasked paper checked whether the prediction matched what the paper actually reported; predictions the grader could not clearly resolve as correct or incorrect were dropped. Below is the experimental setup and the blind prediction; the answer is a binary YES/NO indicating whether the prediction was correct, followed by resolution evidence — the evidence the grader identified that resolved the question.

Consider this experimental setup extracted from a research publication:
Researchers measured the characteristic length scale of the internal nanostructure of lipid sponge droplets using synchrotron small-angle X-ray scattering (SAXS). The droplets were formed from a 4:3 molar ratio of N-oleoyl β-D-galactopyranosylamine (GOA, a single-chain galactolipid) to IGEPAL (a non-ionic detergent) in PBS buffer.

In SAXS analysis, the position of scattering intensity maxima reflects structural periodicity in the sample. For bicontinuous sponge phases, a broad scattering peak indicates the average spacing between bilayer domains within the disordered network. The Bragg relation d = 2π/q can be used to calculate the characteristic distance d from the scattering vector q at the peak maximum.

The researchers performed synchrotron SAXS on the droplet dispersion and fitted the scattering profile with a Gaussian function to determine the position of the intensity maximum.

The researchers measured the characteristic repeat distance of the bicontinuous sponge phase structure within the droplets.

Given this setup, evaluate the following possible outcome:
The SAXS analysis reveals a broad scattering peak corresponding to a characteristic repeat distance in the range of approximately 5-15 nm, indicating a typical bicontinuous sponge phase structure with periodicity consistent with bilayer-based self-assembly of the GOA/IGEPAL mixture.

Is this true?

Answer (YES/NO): NO